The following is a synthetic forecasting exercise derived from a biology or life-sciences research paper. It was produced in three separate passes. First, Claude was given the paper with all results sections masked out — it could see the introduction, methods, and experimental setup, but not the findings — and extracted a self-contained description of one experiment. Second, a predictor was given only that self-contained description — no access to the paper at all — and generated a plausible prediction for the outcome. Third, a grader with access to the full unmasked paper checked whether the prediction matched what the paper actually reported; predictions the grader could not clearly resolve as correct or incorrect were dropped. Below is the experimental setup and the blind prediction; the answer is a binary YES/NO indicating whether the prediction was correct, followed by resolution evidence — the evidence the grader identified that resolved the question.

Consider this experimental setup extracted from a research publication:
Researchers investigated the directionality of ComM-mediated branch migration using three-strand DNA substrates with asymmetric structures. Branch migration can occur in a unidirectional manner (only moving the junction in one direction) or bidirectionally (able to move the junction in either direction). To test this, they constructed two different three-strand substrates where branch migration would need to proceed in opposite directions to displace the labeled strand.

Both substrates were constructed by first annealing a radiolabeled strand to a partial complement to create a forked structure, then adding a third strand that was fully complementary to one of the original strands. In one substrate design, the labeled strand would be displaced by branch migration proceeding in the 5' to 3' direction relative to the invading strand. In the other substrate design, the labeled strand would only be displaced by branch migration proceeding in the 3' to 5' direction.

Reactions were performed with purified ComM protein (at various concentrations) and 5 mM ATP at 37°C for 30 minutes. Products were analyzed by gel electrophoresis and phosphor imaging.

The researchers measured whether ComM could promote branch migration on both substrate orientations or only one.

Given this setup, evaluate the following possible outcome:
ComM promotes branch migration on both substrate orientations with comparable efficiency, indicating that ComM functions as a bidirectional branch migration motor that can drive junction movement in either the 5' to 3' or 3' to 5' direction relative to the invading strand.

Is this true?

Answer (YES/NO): YES